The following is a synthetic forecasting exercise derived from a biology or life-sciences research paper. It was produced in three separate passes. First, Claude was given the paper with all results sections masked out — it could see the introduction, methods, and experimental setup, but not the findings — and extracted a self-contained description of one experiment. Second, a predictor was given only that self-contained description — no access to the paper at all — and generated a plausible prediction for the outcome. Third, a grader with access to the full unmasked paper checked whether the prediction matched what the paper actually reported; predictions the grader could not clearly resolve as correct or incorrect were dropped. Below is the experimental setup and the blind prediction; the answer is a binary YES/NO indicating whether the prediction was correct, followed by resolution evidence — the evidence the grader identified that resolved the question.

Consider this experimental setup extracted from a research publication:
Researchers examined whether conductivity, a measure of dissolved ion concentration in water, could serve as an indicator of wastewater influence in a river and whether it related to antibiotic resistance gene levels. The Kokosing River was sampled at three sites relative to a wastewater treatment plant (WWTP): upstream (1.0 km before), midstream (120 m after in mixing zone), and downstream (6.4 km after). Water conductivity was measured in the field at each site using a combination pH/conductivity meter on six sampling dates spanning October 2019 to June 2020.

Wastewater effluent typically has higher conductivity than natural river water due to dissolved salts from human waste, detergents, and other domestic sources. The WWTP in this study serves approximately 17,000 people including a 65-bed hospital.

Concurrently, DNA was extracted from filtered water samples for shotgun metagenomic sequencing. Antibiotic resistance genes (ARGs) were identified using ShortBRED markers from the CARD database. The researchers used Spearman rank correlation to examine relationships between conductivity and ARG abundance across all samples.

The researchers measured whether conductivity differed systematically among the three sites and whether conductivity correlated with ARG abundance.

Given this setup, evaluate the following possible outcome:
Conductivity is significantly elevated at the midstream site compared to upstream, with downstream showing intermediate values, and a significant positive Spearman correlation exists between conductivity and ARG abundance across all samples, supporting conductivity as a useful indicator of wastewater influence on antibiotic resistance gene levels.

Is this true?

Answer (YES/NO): NO